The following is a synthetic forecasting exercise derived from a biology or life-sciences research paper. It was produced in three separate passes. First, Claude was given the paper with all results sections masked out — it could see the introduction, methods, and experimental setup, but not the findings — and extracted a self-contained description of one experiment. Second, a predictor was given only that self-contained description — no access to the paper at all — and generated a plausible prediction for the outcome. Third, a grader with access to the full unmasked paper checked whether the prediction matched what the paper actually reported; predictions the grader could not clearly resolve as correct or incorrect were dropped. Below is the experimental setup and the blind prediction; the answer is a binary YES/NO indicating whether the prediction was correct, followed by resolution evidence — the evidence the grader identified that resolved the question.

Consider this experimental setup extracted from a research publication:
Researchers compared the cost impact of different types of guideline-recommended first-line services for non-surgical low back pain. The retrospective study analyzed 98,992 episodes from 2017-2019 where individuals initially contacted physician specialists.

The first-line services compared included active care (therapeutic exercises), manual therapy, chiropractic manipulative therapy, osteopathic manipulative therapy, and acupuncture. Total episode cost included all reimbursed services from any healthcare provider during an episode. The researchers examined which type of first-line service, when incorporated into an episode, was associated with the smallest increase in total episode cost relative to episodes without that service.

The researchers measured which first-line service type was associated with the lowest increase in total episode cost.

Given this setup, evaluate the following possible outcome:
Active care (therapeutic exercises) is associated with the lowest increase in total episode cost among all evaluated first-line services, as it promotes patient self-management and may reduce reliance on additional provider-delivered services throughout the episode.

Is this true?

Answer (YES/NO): NO